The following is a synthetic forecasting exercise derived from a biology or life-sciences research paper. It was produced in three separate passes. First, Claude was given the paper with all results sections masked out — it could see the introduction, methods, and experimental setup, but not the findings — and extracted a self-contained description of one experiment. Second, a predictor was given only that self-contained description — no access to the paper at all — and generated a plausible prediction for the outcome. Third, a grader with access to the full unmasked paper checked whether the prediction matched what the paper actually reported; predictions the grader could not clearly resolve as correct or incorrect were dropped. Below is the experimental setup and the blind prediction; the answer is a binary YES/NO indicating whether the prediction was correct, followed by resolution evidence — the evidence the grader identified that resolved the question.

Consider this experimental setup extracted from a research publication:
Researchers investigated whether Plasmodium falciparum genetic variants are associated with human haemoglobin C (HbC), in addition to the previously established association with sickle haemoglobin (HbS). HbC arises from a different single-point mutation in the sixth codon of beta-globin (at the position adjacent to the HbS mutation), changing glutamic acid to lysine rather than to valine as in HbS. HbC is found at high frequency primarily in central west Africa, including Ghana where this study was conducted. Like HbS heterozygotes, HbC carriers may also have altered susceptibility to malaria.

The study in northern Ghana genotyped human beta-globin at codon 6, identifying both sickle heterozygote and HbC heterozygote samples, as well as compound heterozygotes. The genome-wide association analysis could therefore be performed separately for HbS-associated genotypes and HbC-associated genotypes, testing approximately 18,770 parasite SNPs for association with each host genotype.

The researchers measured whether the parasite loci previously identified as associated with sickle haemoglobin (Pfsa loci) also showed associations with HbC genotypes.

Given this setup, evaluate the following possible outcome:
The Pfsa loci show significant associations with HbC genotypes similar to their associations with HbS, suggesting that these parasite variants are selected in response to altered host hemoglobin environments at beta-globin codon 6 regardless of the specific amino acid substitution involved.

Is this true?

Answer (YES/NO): NO